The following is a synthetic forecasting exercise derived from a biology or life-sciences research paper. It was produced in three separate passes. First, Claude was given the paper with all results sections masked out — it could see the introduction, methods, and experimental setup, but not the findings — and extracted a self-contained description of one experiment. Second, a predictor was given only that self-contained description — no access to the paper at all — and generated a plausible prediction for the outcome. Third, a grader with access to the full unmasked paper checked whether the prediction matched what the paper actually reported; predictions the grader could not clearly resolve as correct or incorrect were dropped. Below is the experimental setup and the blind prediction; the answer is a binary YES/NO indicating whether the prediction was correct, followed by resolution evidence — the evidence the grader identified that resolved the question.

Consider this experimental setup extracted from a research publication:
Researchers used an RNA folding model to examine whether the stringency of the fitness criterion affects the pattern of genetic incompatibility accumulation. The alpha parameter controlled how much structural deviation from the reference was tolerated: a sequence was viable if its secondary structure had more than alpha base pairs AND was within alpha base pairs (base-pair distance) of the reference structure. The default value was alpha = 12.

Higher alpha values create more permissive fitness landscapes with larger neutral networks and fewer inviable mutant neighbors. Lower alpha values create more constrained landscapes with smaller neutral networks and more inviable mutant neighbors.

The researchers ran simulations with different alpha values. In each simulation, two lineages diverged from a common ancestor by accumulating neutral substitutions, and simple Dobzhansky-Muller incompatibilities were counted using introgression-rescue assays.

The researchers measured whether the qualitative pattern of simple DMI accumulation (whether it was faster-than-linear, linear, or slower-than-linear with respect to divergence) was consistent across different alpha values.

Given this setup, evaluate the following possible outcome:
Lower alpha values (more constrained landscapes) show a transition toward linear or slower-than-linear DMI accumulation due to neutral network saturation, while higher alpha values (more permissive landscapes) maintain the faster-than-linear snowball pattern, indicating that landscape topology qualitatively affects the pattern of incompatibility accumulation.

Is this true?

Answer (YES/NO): NO